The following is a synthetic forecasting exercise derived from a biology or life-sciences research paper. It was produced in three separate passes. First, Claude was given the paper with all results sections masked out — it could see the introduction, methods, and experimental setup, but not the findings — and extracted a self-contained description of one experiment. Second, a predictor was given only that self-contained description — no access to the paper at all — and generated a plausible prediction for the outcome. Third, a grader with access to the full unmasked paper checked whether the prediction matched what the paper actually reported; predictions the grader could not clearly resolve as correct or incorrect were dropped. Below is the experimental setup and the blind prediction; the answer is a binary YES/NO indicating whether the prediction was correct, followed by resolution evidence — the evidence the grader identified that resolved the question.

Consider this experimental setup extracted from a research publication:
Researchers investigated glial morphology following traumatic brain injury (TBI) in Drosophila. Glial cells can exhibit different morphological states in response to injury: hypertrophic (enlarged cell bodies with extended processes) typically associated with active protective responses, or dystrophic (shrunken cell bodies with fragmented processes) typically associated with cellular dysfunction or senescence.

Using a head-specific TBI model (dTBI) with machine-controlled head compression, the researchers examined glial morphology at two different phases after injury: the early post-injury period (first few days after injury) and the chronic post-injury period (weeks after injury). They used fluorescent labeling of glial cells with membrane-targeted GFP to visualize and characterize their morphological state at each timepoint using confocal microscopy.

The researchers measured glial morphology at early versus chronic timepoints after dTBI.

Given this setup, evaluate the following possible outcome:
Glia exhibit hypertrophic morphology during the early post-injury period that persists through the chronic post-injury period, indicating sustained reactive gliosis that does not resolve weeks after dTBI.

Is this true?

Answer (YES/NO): NO